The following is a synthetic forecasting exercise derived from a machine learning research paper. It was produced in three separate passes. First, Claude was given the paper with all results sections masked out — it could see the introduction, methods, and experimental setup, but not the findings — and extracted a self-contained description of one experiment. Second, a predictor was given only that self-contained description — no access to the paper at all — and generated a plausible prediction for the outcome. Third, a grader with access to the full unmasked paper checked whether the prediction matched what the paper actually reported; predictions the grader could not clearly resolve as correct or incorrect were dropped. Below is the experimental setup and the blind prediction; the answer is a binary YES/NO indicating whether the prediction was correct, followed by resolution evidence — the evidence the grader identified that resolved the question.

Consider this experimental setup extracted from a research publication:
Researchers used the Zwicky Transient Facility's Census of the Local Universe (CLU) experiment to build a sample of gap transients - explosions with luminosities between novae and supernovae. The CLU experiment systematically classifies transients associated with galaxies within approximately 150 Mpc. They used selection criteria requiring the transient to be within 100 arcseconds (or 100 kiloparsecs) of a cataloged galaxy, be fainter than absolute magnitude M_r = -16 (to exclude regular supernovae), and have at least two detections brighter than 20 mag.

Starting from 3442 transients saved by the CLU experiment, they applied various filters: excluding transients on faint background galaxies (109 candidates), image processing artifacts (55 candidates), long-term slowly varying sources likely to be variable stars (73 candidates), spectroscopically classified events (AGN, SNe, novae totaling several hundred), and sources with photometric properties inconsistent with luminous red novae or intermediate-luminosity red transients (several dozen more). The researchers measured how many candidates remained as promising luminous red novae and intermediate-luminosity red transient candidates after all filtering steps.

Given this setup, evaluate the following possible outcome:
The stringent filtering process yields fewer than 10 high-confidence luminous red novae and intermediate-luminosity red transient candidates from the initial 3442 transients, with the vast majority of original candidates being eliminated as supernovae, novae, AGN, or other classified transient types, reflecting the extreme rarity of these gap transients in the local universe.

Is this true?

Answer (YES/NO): NO